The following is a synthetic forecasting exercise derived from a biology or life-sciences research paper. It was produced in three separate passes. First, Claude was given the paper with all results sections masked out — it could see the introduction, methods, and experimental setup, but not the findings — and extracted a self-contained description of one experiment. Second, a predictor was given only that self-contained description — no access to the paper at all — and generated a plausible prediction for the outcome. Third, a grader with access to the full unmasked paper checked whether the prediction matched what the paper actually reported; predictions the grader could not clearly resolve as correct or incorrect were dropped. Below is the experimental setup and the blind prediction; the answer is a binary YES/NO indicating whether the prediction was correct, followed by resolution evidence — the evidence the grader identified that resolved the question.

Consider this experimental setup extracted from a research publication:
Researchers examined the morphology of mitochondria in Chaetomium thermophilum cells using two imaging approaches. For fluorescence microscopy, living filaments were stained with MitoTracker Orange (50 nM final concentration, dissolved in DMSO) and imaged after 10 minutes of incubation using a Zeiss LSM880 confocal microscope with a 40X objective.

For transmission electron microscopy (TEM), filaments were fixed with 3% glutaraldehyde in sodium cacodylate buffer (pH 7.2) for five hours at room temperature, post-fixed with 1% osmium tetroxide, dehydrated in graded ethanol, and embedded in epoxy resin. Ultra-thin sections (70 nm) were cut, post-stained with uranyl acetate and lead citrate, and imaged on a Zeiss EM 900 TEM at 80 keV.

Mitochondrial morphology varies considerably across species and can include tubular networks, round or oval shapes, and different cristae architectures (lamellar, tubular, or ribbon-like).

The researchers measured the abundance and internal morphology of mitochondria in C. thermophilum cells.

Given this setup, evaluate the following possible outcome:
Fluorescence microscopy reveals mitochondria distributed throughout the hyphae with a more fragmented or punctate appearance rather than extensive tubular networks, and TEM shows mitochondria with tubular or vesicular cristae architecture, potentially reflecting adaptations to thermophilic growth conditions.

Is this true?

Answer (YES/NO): NO